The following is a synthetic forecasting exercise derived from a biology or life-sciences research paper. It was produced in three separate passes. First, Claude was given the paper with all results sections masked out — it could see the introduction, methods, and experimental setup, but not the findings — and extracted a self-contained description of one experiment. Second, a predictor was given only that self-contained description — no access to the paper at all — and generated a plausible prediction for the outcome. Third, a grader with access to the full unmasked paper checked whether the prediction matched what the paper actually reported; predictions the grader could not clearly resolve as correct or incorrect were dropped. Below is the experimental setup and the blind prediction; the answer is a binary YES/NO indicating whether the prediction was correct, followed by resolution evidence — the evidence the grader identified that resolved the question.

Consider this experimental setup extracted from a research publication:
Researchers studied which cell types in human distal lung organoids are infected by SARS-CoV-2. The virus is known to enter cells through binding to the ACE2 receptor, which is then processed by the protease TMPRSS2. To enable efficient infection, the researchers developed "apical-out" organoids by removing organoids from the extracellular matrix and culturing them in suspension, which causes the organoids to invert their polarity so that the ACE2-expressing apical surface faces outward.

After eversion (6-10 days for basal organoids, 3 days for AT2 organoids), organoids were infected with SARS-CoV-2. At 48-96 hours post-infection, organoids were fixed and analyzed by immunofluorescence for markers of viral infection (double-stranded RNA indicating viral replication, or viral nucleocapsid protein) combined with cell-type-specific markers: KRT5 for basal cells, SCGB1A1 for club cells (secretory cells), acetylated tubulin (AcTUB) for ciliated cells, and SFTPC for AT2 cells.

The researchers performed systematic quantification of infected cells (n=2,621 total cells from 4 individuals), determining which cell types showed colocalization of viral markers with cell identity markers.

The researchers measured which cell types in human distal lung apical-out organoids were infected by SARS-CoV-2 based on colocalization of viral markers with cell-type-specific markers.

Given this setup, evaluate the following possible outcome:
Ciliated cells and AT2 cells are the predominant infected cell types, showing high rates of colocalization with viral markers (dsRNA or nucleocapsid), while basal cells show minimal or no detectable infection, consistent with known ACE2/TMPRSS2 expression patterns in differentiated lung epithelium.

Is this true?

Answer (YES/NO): NO